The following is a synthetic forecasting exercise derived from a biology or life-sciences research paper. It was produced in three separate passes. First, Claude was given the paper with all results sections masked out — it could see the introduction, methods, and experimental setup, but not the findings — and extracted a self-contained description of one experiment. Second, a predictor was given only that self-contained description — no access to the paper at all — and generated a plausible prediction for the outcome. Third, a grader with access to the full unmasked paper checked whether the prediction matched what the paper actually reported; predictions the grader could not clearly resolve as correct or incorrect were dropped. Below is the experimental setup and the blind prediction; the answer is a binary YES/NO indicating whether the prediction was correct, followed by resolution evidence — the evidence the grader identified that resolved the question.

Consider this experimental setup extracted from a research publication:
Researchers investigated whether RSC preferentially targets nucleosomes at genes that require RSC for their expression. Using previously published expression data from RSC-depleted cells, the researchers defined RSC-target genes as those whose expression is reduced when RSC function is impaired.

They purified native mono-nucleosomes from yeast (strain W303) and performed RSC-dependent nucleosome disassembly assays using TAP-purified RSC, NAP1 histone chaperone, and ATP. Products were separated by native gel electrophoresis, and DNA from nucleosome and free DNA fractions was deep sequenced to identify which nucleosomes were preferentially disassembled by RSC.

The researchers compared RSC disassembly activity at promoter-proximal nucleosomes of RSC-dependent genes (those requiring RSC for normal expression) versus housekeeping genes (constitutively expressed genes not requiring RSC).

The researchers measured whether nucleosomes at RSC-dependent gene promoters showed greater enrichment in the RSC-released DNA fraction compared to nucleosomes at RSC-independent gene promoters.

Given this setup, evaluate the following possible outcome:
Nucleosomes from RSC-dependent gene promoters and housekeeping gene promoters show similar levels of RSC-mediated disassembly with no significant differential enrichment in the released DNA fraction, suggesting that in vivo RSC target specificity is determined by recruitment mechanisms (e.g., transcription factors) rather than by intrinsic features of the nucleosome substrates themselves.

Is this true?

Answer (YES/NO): NO